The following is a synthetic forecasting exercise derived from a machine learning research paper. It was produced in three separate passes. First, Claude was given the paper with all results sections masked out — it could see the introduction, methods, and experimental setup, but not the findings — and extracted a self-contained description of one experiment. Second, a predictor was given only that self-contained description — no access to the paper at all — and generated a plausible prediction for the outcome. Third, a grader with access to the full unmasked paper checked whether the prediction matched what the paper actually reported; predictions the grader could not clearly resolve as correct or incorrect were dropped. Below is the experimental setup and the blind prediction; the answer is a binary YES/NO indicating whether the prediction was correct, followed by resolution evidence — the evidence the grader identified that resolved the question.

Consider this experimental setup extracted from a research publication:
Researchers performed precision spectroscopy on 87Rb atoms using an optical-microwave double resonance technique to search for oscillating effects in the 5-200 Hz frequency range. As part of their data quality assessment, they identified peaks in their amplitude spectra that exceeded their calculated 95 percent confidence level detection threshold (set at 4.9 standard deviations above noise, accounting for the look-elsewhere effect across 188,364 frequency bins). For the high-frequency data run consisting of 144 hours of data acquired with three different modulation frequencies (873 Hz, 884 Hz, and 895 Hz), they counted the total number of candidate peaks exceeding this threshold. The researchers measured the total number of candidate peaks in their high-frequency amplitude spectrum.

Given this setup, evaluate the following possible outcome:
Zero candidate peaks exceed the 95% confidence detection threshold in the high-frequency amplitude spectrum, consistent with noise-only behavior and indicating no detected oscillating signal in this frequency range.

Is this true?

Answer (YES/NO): NO